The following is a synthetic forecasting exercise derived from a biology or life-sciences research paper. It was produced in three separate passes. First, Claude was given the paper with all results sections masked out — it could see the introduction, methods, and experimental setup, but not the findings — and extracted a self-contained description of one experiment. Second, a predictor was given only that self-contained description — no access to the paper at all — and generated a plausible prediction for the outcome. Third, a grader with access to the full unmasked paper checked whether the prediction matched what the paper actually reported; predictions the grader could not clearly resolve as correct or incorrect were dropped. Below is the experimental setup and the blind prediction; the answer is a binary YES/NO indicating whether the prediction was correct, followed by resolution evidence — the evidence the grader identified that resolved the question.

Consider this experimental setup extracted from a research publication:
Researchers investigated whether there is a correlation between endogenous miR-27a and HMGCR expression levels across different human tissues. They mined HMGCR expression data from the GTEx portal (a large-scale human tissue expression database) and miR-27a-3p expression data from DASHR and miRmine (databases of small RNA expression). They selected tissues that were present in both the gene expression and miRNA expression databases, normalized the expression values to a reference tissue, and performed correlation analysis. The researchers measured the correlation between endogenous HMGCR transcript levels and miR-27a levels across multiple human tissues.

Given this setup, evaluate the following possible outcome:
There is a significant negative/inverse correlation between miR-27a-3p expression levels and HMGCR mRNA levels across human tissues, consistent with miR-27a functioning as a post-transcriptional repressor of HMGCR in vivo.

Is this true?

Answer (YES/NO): YES